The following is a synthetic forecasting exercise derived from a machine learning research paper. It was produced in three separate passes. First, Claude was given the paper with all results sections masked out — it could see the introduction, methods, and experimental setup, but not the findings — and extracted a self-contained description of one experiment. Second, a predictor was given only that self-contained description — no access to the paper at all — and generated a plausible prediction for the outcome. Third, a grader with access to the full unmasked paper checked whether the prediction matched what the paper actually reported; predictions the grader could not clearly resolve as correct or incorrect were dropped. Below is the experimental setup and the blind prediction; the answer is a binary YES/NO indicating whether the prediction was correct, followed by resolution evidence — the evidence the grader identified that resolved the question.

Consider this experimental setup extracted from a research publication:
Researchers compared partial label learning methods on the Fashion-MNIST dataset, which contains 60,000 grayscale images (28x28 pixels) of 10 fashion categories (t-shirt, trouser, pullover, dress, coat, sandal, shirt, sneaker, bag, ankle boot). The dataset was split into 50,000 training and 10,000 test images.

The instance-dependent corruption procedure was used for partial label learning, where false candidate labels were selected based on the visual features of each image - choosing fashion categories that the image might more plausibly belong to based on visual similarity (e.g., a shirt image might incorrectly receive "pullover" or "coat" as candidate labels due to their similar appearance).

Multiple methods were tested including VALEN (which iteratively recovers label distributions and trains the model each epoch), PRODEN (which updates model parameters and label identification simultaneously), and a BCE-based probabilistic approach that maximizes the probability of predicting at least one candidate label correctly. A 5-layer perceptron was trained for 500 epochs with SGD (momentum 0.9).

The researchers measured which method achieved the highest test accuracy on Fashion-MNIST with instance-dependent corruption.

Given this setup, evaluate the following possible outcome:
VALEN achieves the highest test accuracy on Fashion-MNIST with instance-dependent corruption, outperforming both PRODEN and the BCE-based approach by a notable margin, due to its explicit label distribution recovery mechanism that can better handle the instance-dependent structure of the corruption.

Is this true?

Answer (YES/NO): NO